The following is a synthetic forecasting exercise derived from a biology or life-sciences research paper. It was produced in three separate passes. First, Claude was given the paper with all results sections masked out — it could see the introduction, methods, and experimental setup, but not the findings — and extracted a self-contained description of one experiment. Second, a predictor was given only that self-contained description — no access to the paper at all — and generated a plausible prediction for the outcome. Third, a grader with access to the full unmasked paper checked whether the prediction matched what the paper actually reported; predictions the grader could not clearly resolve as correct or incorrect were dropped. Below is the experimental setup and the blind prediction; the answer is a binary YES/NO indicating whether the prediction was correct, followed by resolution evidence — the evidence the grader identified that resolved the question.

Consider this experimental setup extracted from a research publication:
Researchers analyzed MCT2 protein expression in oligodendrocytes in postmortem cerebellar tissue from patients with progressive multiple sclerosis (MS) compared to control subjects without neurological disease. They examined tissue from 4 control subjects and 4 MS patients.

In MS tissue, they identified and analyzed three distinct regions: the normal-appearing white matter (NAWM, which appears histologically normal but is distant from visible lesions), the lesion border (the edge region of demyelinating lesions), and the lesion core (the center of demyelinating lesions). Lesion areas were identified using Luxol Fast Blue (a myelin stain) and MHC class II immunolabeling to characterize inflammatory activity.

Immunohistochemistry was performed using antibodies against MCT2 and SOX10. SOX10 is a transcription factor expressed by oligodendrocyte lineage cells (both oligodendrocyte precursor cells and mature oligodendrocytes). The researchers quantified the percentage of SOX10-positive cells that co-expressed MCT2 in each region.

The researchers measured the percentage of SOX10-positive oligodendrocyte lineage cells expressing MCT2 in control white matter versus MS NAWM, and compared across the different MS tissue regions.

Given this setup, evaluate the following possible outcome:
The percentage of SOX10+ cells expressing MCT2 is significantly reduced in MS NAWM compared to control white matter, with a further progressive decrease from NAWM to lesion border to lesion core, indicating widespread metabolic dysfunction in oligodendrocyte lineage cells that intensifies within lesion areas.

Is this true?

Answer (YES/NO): YES